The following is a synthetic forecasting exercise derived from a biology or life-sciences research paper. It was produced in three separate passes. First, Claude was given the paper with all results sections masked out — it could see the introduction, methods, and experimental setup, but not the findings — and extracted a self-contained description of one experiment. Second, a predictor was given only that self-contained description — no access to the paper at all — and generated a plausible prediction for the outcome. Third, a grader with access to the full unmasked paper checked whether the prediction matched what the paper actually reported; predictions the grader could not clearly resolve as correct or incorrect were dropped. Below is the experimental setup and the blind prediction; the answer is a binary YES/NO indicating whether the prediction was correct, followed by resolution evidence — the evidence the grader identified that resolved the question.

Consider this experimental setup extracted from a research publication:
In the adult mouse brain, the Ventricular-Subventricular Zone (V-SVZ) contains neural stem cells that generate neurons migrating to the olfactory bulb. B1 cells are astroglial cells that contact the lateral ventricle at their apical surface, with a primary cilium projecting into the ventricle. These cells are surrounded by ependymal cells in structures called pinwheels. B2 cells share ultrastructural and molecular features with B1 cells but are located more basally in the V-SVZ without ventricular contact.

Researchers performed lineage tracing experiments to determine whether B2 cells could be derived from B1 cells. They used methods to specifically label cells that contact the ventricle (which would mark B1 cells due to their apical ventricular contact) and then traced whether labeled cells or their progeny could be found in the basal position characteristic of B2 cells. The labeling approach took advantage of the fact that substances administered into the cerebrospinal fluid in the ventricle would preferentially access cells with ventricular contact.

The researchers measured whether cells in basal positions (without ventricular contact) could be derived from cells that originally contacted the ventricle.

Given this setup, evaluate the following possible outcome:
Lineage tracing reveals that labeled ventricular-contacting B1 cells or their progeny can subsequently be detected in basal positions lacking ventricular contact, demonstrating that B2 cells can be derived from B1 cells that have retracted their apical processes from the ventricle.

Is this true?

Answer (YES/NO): YES